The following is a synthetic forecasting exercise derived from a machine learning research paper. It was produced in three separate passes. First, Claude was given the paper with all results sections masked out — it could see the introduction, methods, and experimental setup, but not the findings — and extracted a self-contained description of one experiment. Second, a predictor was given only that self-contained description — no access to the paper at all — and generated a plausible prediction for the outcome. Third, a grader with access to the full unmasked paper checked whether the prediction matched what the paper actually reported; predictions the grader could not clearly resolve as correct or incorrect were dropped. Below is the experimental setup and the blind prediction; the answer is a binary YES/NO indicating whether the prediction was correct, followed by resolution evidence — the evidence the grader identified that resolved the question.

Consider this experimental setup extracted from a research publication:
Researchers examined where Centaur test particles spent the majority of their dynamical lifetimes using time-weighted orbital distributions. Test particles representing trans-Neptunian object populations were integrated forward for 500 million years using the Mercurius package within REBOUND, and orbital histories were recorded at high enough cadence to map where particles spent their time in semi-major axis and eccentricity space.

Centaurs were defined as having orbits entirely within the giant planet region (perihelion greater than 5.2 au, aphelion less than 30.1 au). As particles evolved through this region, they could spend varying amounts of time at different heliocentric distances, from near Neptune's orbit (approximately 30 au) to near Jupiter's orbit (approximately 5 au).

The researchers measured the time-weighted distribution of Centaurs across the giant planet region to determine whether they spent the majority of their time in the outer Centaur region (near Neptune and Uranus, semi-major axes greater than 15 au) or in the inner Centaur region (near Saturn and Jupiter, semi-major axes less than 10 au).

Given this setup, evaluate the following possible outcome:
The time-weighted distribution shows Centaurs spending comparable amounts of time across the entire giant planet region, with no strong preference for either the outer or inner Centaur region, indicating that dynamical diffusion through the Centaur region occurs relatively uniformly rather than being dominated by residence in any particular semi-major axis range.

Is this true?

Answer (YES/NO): NO